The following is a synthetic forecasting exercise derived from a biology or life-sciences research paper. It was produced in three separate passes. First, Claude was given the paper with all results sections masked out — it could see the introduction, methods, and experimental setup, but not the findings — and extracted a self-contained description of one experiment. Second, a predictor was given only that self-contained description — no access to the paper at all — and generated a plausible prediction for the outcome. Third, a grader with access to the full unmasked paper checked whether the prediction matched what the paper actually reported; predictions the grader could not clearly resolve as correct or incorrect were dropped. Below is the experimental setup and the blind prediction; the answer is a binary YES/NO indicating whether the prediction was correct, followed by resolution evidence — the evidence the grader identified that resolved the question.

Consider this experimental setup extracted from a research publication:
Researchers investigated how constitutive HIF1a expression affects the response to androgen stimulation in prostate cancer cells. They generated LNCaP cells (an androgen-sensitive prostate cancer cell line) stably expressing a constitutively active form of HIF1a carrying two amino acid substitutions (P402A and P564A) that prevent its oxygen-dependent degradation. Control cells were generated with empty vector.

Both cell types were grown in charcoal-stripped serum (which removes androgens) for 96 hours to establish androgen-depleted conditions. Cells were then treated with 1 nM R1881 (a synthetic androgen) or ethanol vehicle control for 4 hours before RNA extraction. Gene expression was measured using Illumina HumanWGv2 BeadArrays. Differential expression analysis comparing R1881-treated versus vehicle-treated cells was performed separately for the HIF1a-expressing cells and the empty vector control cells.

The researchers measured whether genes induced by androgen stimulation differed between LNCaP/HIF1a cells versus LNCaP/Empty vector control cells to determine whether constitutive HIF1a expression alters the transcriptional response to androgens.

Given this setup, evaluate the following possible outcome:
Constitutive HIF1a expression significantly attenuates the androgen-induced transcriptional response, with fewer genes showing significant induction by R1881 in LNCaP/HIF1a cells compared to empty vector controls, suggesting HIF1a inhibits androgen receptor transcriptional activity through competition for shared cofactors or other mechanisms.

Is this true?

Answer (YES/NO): NO